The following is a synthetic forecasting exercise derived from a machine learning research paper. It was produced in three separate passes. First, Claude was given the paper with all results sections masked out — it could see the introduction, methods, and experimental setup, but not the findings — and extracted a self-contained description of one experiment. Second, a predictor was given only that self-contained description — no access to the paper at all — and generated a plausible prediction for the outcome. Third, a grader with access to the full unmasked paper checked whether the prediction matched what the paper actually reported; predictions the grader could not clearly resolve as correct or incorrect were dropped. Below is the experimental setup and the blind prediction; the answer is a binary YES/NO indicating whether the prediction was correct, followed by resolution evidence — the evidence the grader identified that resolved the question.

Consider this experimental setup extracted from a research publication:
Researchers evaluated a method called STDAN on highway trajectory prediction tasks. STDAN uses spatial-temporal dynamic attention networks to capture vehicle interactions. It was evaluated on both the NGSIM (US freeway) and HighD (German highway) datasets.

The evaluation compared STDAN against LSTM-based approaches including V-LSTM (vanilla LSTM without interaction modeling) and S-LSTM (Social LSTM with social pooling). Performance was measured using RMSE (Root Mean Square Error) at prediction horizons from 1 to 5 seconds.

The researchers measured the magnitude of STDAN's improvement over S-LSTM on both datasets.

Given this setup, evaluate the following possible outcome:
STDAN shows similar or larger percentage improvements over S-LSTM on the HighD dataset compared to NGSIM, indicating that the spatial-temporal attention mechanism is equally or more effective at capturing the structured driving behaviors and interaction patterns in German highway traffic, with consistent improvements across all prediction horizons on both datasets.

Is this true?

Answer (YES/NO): YES